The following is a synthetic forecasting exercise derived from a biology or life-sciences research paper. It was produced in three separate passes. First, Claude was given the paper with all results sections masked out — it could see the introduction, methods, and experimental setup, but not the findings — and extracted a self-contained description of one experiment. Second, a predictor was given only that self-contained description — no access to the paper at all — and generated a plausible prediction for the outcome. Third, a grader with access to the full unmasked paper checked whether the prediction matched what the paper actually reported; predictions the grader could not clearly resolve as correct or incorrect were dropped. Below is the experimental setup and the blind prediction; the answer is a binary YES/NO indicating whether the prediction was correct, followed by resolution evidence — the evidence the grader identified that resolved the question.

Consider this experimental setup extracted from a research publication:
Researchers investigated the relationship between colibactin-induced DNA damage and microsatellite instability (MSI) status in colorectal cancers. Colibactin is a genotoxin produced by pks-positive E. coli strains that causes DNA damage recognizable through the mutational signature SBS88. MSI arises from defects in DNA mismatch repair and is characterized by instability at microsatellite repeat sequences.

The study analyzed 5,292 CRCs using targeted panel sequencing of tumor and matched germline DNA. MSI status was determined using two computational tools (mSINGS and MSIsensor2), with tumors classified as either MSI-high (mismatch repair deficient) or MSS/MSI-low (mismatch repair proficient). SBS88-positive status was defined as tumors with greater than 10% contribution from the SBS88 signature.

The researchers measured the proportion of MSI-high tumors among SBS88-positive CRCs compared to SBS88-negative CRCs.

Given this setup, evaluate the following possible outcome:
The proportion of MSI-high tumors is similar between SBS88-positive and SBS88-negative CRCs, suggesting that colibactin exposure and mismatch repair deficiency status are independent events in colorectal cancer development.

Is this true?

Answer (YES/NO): NO